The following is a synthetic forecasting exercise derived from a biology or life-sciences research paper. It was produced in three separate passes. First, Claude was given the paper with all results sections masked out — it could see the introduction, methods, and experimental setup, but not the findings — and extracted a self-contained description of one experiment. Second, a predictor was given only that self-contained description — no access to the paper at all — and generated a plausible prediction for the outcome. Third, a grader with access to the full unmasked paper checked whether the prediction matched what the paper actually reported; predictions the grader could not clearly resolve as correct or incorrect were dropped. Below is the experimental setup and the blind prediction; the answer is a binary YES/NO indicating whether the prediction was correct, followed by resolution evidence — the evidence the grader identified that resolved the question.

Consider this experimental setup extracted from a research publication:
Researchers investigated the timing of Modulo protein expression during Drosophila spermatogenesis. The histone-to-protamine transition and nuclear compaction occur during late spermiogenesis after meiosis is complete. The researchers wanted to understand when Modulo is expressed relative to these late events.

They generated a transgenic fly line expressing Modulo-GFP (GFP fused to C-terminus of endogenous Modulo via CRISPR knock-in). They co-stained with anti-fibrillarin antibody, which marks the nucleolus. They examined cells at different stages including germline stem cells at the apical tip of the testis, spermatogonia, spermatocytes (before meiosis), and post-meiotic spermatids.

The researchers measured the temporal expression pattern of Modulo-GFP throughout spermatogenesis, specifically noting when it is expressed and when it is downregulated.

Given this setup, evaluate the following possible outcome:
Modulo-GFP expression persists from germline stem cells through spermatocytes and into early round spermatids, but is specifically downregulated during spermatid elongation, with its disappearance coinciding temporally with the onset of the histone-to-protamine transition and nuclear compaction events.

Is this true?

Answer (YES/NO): NO